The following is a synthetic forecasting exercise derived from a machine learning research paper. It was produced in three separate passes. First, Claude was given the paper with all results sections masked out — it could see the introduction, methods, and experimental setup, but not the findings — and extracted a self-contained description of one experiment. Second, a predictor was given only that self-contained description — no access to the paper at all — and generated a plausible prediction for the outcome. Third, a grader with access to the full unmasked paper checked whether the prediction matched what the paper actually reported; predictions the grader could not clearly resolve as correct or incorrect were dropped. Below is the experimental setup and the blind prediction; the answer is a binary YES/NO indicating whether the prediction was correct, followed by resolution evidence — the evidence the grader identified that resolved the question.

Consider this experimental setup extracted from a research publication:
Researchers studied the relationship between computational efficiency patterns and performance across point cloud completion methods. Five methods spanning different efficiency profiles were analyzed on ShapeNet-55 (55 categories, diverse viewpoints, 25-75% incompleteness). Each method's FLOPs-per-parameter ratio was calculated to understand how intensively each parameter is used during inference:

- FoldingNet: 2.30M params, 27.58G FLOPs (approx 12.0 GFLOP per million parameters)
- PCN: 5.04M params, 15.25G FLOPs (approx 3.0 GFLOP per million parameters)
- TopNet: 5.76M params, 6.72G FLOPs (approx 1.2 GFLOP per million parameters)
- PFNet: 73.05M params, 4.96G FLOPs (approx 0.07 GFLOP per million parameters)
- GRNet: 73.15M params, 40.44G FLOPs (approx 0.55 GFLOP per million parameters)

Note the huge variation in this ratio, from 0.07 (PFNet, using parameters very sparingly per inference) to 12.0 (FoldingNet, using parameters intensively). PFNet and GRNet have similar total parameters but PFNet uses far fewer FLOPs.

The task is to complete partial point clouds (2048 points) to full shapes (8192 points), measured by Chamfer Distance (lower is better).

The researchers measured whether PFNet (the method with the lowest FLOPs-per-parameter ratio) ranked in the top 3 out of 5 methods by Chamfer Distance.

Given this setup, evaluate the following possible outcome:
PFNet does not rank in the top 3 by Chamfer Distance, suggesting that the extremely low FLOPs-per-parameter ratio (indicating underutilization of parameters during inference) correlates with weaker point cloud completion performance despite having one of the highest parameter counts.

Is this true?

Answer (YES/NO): YES